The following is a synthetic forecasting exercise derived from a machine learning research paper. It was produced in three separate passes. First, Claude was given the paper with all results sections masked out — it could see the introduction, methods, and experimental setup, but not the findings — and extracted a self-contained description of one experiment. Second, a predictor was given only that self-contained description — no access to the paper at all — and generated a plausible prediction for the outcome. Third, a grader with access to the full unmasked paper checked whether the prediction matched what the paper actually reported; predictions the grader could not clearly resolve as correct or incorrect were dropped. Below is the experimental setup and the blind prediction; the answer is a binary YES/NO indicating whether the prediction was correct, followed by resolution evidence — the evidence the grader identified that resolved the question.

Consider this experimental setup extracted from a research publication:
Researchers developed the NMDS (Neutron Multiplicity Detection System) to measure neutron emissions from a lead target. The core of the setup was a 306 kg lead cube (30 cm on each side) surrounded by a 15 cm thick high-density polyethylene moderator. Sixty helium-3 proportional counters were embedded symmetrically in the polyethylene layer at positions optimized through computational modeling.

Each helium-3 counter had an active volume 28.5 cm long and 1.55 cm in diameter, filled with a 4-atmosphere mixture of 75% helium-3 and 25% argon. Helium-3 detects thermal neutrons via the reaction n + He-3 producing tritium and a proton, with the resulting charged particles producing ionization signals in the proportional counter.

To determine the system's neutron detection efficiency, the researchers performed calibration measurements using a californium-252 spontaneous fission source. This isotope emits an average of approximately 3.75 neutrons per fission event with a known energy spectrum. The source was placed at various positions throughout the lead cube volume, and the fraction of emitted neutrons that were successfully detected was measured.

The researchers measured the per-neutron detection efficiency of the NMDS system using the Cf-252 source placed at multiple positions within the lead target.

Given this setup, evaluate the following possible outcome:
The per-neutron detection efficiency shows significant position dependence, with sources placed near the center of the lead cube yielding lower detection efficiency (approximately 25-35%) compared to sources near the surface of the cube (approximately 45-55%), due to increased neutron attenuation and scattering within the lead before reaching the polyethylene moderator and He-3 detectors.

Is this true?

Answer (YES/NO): NO